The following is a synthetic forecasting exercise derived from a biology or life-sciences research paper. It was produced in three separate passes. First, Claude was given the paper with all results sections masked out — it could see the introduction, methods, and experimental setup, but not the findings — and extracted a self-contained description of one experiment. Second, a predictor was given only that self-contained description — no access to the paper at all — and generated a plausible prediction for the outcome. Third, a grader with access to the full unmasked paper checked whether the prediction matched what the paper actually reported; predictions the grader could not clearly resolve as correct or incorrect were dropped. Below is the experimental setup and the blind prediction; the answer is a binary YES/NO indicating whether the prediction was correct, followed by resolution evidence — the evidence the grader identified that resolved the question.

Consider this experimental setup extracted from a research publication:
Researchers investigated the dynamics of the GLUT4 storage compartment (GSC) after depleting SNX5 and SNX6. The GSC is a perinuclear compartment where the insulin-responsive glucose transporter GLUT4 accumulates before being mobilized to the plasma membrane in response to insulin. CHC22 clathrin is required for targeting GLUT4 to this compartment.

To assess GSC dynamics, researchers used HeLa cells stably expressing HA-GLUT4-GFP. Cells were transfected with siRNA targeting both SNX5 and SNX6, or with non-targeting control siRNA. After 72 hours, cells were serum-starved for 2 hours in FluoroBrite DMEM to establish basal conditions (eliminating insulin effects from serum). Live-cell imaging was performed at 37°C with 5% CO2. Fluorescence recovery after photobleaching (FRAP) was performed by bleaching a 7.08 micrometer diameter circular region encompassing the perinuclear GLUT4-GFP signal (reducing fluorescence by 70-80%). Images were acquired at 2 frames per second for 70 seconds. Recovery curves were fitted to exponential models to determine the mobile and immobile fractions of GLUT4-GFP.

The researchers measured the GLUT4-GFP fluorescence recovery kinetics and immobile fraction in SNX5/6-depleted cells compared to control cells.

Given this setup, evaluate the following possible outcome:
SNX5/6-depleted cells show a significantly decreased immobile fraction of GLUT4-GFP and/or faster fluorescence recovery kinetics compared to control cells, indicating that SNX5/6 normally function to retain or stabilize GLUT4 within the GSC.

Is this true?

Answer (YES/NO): NO